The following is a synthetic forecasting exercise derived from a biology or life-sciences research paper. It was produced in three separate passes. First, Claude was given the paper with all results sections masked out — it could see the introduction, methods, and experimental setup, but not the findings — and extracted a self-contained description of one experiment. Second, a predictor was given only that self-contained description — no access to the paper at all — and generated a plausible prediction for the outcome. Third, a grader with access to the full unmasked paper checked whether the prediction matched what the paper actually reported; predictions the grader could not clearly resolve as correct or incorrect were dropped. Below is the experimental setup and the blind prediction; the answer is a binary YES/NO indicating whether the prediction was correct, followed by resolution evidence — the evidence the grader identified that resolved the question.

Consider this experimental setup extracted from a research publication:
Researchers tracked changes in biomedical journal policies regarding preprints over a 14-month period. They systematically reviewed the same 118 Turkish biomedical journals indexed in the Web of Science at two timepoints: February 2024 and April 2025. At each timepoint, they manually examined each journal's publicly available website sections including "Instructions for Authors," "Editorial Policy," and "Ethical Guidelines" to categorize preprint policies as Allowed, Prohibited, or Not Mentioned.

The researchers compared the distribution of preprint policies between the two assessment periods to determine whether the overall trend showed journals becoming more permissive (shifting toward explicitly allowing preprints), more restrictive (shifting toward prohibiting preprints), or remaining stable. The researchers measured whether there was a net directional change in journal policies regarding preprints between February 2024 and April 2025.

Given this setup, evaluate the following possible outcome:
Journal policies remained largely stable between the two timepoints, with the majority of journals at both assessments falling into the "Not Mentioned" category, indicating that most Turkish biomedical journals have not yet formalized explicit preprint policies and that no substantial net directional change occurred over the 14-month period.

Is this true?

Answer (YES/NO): NO